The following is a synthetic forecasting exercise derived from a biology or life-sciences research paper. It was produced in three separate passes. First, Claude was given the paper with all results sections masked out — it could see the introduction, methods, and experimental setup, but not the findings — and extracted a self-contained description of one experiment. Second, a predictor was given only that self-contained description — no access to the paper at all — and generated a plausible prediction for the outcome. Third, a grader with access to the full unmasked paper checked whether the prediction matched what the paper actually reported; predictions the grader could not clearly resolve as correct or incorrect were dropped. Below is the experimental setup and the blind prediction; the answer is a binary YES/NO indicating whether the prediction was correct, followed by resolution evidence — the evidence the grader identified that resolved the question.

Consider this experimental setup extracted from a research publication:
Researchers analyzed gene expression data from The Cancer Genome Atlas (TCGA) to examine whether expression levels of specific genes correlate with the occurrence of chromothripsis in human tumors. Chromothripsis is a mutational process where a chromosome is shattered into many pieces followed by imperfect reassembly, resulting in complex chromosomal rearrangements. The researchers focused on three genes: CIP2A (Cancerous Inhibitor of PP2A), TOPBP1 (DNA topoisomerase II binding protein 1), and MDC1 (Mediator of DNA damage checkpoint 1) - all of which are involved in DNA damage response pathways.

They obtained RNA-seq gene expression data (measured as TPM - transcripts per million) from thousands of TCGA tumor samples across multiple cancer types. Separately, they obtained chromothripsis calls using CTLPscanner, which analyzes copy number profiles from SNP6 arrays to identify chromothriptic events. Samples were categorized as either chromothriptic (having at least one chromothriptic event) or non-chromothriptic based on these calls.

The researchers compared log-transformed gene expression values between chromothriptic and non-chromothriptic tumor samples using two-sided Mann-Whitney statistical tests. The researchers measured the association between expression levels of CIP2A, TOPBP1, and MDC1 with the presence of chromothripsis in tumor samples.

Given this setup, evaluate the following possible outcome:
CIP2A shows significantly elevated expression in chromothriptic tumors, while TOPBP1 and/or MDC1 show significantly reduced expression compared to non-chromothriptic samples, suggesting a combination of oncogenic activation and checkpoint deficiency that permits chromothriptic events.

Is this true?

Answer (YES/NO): NO